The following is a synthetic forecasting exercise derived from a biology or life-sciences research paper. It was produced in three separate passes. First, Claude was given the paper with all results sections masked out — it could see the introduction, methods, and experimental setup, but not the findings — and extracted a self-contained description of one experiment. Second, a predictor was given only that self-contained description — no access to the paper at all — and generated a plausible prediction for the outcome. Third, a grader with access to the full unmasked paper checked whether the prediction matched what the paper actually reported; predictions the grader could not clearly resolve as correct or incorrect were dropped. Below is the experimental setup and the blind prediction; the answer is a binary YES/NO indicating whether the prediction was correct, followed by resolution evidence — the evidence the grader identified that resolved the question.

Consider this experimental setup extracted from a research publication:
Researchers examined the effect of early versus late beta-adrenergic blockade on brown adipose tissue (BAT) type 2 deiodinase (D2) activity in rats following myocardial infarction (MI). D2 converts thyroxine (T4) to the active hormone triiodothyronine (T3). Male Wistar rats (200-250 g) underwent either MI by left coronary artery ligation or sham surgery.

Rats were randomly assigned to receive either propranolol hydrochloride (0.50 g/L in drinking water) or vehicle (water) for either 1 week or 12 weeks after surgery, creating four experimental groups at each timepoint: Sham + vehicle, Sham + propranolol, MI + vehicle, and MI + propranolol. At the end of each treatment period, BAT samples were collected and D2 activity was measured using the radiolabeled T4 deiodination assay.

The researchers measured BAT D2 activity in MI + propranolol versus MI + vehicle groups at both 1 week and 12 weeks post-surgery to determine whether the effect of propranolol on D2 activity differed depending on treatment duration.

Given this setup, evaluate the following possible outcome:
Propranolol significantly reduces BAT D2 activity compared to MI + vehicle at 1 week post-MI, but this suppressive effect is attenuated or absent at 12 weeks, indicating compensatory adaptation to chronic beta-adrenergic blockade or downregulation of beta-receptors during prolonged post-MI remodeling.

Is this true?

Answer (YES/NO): NO